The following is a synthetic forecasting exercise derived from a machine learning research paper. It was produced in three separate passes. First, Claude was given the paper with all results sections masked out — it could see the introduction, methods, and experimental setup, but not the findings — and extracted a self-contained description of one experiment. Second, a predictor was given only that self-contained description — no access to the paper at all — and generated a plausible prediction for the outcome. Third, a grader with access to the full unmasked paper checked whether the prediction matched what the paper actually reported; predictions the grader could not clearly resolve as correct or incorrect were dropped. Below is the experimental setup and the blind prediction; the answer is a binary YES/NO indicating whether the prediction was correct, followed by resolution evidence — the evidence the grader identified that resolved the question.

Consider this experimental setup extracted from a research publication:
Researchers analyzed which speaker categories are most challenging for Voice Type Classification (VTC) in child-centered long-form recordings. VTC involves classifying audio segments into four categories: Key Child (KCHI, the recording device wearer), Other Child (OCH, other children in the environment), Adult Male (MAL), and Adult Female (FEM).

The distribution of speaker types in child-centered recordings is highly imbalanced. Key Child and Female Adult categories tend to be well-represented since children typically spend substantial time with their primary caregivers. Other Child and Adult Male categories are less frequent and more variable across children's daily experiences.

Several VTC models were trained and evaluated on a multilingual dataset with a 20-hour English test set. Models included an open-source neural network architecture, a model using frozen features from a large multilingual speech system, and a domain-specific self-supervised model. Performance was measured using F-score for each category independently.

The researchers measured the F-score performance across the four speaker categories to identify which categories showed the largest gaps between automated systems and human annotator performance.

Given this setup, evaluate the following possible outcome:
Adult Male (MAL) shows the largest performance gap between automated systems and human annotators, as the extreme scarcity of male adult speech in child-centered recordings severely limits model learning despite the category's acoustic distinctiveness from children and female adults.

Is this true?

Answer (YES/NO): NO